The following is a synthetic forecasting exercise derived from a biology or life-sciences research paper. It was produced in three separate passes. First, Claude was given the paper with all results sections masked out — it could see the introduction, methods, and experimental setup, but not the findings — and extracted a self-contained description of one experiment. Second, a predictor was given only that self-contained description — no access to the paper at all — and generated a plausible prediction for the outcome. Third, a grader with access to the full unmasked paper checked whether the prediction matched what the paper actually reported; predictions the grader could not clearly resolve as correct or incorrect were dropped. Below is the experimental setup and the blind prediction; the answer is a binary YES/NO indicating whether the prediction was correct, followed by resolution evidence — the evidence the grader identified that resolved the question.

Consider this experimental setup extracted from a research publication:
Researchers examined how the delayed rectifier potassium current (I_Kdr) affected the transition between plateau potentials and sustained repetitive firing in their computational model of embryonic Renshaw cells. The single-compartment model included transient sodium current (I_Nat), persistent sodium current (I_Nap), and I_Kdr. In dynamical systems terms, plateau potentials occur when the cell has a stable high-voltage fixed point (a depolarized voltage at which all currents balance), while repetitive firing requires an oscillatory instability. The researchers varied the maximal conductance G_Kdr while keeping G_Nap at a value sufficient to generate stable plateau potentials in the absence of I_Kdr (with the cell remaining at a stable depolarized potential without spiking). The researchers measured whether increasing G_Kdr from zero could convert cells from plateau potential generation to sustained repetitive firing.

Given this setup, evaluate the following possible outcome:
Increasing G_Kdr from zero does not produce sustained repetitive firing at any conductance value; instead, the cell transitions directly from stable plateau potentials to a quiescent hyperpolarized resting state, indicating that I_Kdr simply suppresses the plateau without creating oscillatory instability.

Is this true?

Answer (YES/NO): NO